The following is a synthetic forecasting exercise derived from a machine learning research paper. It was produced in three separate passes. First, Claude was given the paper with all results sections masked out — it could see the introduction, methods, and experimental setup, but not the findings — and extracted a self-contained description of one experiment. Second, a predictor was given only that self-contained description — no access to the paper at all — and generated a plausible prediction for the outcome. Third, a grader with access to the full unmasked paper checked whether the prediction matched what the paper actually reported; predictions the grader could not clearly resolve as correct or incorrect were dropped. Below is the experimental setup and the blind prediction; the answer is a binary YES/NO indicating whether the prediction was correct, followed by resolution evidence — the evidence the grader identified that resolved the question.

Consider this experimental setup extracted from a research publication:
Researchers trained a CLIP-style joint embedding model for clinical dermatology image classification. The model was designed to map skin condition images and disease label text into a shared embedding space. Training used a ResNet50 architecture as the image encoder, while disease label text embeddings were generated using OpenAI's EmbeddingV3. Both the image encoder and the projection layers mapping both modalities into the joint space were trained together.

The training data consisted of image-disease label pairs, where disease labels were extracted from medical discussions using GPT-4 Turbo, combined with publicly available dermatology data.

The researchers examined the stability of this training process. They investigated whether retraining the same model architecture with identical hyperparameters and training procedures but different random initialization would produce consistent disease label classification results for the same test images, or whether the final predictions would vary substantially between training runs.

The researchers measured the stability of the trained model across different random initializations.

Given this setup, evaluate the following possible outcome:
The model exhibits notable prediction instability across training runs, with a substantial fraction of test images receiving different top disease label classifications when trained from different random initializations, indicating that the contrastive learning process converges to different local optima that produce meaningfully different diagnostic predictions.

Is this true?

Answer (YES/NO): YES